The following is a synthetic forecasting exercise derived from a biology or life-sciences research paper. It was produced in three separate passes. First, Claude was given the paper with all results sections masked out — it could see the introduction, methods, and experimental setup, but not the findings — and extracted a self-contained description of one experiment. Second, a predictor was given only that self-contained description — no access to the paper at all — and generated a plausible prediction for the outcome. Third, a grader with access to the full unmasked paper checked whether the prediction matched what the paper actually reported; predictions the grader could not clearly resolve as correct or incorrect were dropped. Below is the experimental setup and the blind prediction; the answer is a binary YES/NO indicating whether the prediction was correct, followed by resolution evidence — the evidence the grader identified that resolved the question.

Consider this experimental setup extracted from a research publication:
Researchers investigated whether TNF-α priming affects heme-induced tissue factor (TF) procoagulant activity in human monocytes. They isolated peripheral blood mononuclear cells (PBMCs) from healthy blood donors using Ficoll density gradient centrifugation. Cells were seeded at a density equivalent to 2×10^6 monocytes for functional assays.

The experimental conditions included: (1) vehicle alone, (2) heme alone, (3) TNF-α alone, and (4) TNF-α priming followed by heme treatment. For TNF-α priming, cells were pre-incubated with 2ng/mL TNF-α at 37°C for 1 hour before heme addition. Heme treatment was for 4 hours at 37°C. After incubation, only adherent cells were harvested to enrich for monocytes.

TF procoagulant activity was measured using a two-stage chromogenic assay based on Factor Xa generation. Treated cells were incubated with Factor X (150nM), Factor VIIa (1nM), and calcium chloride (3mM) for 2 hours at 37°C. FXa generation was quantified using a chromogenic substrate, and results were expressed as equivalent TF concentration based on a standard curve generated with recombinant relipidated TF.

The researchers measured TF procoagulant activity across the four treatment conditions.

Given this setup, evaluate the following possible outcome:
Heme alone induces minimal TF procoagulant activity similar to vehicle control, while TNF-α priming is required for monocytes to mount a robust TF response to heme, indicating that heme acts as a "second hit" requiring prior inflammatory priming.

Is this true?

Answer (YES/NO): NO